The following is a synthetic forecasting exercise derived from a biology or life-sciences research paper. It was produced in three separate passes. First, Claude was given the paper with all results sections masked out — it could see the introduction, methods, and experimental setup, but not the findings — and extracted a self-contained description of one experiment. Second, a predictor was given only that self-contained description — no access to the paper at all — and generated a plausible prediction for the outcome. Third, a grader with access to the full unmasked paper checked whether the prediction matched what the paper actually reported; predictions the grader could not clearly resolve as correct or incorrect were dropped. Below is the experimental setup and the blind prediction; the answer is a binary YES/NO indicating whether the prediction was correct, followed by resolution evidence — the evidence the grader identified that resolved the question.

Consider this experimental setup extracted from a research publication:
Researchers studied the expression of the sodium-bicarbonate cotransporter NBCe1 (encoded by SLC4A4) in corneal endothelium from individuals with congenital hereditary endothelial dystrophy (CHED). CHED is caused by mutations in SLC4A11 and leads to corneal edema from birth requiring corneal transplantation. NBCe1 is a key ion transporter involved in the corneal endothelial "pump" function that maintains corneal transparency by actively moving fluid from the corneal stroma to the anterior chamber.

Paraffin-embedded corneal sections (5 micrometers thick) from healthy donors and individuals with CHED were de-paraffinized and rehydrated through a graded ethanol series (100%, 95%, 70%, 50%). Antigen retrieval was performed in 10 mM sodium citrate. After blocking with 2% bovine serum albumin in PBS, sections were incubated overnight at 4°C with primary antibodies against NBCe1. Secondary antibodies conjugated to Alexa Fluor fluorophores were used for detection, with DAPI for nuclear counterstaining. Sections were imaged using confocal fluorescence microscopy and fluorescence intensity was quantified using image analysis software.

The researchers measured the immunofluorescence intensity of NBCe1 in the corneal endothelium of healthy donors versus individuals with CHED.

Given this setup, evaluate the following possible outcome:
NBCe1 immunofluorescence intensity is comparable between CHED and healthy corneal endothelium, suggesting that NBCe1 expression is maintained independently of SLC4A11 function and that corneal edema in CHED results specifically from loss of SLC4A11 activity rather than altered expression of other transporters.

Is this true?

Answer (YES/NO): NO